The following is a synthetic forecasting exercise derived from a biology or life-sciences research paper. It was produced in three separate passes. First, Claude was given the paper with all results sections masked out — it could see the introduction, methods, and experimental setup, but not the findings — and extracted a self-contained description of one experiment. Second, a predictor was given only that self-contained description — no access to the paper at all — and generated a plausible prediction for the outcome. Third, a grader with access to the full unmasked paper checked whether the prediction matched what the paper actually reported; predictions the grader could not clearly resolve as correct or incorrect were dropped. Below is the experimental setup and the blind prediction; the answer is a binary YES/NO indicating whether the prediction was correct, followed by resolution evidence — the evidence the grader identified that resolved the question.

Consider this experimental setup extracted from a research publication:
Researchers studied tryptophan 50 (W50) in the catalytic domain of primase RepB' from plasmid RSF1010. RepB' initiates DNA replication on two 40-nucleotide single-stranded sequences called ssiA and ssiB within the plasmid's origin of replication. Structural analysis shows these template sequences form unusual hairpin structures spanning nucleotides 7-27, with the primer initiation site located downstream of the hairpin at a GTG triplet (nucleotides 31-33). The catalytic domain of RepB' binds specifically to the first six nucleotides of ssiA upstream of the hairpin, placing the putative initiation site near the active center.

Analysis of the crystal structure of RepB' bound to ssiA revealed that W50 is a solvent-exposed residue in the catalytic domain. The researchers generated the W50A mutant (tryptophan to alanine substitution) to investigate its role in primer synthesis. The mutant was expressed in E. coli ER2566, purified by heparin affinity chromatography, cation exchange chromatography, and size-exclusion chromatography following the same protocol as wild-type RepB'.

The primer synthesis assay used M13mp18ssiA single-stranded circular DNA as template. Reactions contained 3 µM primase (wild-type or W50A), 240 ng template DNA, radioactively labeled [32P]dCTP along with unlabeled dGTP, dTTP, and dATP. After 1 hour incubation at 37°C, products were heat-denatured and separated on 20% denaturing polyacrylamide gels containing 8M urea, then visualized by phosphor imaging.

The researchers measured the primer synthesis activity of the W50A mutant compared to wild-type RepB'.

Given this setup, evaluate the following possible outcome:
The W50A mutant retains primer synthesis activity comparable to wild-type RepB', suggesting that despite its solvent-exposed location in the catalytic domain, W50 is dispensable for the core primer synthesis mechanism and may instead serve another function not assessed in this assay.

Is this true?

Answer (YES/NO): NO